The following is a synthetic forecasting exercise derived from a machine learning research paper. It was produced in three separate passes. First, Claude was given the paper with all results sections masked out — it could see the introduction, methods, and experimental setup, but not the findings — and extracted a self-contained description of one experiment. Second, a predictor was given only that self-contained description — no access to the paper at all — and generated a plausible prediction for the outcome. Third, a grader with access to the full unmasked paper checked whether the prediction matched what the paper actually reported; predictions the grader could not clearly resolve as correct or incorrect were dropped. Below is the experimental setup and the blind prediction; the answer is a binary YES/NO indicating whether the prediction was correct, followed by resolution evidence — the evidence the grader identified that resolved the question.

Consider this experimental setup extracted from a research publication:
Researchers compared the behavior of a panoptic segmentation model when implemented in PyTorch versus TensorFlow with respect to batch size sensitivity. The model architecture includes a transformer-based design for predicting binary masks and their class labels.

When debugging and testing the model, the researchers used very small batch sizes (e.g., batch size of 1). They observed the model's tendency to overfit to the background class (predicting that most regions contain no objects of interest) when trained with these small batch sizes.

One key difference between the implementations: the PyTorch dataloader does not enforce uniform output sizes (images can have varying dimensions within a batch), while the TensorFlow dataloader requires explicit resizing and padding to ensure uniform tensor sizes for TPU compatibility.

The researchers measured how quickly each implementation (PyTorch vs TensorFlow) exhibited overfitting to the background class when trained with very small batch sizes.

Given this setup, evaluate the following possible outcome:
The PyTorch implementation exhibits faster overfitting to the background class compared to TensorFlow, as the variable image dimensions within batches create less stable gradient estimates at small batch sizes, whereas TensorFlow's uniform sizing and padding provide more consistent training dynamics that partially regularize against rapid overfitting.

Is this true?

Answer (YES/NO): NO